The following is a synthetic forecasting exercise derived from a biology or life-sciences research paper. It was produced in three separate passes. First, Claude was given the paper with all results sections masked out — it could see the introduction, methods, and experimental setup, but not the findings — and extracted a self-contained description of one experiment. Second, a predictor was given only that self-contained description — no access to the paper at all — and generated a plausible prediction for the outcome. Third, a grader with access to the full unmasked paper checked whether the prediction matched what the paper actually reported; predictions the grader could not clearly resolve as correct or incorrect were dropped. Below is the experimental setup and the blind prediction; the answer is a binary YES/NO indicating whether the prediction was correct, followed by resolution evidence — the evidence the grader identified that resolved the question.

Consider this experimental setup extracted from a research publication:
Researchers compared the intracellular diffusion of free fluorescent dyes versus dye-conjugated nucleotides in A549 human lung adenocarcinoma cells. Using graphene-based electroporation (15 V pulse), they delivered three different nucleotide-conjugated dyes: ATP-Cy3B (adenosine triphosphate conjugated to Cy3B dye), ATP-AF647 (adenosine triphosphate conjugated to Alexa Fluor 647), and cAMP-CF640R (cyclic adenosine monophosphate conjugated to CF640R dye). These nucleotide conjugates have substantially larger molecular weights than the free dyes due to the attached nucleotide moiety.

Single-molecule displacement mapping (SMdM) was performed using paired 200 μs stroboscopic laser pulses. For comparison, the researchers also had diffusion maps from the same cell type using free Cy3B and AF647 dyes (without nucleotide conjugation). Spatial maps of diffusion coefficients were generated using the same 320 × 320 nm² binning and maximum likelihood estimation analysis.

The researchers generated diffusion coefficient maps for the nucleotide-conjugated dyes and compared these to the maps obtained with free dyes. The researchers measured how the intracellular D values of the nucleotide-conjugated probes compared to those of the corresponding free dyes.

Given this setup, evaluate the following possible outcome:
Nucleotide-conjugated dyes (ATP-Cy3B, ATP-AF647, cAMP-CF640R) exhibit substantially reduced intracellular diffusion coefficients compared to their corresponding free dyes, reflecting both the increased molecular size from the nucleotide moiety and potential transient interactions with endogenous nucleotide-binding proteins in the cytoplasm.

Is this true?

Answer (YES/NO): NO